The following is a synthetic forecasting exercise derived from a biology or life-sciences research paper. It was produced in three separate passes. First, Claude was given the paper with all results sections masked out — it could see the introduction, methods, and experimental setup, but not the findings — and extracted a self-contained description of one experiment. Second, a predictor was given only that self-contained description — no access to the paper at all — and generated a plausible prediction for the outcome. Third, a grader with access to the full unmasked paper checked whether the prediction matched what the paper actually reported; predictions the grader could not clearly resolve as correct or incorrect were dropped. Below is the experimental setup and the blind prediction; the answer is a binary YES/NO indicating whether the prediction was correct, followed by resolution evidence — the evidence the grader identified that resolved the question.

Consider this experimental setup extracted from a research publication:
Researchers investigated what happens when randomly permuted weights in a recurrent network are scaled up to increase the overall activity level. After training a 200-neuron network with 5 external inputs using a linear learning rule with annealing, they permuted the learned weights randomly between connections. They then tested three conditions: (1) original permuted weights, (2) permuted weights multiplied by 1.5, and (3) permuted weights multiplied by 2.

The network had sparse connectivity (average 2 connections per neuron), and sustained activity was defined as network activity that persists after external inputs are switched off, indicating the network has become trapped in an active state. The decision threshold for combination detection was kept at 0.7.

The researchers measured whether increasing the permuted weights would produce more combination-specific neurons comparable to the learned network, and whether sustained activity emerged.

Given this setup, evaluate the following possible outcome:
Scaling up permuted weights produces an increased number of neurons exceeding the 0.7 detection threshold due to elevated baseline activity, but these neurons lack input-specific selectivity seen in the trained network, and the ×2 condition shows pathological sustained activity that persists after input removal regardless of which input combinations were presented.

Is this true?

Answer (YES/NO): NO